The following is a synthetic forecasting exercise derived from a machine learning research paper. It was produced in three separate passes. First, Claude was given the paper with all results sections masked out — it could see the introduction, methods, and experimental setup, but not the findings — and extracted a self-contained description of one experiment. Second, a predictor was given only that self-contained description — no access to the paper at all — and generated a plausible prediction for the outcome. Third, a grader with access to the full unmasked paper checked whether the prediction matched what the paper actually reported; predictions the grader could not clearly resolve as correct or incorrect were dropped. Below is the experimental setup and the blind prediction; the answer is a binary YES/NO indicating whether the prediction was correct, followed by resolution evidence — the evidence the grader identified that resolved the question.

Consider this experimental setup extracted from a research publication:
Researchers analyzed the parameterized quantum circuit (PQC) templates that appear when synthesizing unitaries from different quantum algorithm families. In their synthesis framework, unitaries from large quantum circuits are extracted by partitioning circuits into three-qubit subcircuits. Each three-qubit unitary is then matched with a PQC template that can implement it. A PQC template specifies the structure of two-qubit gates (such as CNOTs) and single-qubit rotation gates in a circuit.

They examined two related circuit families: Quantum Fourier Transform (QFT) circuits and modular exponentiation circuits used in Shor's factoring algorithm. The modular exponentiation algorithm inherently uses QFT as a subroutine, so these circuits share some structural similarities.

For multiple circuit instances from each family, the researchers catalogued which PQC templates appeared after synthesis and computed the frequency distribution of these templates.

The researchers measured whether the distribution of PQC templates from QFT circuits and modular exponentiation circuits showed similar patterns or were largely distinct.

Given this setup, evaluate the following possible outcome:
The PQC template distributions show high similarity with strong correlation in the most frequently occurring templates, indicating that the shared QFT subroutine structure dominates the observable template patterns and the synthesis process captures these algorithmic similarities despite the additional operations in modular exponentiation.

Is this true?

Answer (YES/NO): YES